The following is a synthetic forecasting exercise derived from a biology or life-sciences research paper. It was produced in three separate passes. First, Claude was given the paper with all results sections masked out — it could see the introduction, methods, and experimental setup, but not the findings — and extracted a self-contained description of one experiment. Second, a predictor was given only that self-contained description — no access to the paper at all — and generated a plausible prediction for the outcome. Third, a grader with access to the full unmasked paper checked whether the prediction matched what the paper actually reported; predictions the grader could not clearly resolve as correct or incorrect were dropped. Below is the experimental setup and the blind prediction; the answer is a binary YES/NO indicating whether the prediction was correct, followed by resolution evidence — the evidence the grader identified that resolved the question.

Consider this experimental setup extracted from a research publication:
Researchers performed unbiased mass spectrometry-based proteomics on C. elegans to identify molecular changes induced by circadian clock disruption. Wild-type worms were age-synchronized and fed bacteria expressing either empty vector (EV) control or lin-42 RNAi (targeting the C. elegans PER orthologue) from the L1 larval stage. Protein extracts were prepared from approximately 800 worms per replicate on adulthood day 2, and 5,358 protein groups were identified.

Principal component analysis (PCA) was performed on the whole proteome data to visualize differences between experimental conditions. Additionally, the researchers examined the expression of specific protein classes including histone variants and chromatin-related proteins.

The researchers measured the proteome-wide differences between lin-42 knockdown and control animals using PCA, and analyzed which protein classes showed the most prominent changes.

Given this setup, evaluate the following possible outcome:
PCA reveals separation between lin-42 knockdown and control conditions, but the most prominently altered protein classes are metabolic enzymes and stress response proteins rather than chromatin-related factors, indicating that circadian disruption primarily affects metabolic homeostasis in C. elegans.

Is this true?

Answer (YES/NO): NO